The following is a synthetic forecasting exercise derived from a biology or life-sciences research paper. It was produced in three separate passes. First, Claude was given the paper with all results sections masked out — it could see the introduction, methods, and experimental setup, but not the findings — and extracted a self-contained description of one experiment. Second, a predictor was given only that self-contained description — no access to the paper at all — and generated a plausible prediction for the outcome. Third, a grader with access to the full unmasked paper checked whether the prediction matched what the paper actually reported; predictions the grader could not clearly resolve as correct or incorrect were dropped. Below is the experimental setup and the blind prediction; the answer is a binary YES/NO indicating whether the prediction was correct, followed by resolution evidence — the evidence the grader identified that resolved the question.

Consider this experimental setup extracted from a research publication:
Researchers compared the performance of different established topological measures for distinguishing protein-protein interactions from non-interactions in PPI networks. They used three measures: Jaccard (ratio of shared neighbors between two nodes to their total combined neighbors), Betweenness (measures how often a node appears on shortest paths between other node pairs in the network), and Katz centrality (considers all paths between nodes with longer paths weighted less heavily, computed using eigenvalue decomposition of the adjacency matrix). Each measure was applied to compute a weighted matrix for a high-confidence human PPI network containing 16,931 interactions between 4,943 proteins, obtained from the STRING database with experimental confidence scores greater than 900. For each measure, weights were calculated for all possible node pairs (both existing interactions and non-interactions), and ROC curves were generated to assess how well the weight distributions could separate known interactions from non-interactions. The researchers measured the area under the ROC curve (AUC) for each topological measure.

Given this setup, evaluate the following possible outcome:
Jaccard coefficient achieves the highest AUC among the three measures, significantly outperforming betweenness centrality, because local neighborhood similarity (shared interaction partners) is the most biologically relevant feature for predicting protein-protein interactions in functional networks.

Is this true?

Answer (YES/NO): YES